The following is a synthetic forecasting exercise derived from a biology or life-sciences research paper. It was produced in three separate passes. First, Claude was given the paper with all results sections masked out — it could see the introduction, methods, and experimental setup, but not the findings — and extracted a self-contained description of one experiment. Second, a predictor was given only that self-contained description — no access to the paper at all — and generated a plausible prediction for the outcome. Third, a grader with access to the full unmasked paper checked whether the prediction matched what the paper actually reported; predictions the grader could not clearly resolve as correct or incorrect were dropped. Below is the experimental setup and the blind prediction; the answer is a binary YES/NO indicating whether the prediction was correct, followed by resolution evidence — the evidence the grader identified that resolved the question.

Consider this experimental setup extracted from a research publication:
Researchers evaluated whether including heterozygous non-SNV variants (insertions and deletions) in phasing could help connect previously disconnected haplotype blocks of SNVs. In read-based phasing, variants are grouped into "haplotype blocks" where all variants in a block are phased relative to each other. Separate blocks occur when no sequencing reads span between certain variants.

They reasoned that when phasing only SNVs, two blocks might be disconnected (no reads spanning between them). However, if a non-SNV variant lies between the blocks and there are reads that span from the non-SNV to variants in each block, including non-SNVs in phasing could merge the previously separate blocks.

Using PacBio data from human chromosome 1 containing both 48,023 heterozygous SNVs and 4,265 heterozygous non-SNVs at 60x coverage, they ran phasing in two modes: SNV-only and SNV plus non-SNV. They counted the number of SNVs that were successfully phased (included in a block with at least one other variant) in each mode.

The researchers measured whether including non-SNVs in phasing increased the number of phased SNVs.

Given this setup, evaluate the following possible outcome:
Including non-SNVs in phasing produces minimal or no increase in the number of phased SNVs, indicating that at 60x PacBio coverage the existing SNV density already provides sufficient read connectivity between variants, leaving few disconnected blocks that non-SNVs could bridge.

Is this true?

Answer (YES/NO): NO